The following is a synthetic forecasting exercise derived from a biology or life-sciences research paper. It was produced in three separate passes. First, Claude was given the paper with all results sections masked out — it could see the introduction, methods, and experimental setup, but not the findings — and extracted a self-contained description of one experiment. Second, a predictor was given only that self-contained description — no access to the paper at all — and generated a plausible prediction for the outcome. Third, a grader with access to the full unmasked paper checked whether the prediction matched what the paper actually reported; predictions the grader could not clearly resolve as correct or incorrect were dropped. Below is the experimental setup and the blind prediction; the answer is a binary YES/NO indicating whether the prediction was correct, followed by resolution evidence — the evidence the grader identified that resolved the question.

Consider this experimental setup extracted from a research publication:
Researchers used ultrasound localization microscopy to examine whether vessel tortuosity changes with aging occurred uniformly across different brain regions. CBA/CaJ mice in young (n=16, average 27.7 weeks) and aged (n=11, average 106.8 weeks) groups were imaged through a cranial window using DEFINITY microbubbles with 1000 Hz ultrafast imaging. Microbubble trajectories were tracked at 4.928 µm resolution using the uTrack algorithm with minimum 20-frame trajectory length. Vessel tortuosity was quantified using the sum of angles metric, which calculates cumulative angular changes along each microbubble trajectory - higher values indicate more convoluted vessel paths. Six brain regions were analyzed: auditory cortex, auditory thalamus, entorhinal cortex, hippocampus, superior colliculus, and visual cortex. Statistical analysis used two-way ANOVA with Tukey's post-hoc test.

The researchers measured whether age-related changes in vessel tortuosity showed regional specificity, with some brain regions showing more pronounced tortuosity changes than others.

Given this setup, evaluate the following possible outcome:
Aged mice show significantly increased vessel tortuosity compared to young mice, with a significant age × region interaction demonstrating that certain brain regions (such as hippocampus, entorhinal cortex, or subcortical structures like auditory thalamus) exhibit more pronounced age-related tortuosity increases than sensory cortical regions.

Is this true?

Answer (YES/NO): NO